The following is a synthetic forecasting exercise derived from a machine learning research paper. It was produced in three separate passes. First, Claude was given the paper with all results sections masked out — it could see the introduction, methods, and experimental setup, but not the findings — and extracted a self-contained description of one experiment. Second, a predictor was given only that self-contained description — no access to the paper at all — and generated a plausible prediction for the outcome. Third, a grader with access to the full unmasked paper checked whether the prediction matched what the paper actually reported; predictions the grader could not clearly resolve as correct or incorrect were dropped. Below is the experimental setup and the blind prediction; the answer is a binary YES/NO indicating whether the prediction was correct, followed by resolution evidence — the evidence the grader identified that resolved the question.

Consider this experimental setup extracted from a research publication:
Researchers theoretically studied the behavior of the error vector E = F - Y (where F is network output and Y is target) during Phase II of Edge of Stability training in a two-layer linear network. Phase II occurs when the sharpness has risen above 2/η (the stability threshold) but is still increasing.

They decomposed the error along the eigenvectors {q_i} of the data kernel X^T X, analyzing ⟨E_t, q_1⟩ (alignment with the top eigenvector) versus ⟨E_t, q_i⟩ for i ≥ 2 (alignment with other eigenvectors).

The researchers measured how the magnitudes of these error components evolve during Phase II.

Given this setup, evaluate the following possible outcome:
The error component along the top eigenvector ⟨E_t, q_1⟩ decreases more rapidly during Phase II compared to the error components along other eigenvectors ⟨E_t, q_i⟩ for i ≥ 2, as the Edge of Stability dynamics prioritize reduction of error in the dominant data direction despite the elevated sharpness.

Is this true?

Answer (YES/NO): NO